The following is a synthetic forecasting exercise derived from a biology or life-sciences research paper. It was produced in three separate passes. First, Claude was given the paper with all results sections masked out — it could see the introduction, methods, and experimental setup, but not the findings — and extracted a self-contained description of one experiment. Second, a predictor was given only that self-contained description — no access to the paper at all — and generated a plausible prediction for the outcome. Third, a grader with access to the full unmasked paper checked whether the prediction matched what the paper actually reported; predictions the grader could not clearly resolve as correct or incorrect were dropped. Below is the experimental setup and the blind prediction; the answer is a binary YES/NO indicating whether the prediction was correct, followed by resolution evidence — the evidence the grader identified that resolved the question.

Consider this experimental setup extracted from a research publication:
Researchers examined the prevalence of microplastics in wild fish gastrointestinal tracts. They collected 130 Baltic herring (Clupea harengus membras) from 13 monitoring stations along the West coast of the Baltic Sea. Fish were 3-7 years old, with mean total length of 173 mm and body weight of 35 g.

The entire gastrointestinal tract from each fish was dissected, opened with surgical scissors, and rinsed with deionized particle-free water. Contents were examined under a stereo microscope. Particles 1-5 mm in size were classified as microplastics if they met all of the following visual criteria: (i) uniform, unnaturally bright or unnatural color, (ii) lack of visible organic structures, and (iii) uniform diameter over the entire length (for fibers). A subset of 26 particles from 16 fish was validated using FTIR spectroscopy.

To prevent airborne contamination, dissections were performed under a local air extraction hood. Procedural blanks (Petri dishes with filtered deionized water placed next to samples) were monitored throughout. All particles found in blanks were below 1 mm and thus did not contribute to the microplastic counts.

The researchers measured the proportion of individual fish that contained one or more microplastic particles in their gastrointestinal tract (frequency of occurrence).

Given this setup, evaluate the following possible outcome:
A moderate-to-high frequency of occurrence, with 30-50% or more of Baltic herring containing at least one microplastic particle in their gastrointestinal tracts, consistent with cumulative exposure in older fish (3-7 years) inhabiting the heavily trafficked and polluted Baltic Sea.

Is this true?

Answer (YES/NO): NO